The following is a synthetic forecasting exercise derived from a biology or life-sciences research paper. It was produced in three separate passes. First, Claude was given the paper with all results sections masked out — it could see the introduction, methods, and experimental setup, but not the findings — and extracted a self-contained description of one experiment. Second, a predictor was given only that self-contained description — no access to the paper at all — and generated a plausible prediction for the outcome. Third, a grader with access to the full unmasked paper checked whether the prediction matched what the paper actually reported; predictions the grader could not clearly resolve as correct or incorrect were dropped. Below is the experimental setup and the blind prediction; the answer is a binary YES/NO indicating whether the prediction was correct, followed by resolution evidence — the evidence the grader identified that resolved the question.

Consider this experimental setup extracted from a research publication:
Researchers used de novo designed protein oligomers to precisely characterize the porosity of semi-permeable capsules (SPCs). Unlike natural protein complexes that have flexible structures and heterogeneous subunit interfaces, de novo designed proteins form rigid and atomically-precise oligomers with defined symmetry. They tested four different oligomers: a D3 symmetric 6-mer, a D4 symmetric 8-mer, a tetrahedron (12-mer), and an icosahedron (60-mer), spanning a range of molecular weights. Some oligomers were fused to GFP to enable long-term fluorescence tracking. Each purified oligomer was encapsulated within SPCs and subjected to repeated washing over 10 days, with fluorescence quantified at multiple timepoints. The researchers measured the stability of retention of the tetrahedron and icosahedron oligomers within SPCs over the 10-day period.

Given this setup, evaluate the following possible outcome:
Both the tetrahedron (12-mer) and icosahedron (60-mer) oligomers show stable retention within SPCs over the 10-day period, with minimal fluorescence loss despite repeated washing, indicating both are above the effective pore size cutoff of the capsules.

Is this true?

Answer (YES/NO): YES